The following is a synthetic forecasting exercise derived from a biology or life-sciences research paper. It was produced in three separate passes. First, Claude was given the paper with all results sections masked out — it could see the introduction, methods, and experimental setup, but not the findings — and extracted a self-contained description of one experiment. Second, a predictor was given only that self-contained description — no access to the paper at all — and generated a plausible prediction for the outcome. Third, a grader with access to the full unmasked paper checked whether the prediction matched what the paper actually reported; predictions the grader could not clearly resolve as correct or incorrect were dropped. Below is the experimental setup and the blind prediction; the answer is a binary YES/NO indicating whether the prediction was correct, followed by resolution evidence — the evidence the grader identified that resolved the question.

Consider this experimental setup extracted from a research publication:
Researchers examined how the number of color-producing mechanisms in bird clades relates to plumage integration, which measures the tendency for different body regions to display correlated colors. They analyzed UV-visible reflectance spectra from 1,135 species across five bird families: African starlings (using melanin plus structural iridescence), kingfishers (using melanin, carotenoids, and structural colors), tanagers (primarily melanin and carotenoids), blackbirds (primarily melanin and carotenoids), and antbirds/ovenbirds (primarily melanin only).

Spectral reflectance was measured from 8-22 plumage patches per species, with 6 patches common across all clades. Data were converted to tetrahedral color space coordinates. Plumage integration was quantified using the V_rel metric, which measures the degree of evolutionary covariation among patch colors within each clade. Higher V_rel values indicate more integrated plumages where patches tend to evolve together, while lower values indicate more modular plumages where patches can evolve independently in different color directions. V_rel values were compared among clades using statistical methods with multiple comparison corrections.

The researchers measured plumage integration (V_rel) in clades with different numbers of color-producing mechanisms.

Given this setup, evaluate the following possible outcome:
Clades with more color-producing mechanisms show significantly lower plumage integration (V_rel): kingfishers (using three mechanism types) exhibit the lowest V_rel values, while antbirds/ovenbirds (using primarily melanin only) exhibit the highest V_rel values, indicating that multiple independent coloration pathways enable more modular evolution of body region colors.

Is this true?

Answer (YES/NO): NO